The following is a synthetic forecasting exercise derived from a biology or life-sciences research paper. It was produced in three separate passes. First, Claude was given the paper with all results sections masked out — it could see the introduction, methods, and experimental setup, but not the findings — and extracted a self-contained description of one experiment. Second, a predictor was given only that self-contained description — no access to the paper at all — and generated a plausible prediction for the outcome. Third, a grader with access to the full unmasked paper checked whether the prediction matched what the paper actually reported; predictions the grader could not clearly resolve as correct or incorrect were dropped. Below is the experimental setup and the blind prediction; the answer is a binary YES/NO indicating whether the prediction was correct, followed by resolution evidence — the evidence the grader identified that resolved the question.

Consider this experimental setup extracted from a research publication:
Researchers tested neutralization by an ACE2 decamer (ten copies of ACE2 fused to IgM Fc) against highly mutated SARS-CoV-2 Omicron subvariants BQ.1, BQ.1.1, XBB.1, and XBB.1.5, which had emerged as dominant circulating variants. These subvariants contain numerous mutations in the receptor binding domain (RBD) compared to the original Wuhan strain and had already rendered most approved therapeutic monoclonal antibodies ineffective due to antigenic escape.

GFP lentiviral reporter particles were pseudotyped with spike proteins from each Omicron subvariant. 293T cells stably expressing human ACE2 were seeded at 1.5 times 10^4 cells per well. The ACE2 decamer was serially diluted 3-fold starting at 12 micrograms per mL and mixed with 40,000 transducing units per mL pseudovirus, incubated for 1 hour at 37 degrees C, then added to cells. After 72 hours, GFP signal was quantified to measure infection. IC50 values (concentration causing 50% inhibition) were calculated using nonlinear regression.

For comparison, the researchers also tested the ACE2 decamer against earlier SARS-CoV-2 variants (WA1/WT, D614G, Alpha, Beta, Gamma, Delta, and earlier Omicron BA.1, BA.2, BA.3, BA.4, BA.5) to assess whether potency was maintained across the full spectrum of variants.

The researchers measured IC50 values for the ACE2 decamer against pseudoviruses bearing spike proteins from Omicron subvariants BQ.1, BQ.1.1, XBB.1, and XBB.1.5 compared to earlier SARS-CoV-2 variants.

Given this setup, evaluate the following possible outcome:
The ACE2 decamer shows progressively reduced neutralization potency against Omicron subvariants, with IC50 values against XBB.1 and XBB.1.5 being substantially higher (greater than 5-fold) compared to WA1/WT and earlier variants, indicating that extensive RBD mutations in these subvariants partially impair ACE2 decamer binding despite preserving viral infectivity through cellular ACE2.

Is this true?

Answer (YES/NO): NO